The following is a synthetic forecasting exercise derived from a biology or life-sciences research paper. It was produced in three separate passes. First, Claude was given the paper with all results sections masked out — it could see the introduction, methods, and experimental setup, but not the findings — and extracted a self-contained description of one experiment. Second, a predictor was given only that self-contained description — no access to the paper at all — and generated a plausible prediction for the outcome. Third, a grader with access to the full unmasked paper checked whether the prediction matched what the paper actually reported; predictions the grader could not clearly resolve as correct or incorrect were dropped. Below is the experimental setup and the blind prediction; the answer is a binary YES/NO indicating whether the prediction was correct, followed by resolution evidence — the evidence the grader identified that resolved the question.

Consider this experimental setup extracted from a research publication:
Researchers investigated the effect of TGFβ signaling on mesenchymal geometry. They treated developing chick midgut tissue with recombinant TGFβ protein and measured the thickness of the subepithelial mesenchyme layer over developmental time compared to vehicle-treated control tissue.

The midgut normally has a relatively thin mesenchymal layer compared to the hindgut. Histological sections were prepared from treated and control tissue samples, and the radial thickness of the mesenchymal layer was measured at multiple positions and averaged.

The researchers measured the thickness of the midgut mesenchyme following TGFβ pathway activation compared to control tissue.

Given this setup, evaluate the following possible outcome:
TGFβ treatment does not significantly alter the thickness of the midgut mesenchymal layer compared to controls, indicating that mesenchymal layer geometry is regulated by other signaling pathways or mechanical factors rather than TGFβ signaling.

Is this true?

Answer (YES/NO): NO